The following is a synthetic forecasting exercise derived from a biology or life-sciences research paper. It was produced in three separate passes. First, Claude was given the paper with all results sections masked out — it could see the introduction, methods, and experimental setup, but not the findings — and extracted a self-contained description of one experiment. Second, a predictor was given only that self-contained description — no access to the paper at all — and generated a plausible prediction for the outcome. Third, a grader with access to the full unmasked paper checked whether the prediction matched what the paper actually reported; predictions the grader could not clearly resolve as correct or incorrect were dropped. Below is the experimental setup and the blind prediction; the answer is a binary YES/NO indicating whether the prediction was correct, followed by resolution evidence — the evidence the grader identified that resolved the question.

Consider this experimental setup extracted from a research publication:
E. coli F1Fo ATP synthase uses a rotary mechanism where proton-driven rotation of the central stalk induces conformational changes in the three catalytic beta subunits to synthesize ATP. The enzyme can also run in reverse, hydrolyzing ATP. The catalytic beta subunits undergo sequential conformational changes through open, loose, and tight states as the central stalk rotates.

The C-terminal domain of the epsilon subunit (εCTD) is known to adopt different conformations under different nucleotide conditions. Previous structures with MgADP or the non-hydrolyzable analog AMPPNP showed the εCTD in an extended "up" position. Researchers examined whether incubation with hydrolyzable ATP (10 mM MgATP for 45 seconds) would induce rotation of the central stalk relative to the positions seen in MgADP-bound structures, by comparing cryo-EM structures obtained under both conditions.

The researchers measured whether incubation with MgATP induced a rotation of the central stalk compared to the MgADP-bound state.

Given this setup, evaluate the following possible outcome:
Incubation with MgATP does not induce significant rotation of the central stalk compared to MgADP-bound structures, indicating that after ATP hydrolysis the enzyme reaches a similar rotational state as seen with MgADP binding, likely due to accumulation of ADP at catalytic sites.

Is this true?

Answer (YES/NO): NO